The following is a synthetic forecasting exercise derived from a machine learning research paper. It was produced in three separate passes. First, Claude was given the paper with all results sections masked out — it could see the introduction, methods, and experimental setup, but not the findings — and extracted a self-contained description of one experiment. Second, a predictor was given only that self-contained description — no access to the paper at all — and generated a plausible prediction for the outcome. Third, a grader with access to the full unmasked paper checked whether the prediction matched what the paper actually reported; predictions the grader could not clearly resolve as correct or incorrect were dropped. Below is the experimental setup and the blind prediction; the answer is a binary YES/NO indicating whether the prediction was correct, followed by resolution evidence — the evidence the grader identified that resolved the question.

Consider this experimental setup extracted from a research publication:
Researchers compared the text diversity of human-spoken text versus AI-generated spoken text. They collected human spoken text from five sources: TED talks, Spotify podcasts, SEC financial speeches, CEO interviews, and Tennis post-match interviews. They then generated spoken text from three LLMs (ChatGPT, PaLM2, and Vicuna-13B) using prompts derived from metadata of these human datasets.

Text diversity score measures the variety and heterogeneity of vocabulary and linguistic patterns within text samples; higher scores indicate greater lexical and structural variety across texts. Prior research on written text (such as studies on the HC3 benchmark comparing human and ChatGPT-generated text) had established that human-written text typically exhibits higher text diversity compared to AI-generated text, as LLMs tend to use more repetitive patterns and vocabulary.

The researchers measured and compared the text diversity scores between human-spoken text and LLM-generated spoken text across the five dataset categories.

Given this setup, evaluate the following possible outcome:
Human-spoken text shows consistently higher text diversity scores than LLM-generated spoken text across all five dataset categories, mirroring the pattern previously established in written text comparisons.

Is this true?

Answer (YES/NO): NO